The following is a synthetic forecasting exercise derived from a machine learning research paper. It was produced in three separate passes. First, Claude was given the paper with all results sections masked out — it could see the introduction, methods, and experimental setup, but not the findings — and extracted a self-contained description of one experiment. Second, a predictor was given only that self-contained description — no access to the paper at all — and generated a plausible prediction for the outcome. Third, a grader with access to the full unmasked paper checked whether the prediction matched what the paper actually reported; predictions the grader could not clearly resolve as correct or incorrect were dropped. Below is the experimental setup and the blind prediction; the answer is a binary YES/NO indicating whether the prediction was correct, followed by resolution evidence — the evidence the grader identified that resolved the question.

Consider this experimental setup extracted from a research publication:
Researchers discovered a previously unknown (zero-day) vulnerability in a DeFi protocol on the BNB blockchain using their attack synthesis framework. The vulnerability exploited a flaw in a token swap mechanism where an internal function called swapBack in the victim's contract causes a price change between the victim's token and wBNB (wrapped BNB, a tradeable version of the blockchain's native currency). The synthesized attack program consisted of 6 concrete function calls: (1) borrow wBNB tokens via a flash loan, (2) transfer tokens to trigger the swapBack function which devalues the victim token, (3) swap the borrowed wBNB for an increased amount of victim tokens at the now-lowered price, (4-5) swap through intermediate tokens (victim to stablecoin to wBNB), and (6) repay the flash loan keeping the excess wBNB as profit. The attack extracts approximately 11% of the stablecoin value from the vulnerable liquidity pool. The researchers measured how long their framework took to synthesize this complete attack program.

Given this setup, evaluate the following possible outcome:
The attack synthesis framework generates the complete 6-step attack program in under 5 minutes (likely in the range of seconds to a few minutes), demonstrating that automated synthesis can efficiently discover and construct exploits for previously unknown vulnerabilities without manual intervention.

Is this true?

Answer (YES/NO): NO